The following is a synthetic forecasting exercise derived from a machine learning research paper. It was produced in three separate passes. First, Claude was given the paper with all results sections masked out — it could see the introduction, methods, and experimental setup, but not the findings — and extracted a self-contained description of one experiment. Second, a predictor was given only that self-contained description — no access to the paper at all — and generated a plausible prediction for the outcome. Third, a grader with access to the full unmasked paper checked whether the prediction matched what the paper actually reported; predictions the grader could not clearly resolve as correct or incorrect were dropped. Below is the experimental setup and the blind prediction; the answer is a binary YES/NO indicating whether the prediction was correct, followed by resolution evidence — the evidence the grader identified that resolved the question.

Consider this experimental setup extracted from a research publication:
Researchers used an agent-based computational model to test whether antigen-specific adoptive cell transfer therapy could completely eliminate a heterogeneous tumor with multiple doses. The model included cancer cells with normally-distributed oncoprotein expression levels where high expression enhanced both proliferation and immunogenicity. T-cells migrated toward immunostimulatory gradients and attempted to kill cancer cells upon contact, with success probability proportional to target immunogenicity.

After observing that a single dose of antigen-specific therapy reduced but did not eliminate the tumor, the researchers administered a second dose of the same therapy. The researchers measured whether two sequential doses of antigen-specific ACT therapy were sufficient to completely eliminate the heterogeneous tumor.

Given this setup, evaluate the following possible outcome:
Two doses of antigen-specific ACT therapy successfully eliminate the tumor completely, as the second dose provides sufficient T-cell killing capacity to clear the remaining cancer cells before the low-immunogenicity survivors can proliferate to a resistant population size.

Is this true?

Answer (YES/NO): NO